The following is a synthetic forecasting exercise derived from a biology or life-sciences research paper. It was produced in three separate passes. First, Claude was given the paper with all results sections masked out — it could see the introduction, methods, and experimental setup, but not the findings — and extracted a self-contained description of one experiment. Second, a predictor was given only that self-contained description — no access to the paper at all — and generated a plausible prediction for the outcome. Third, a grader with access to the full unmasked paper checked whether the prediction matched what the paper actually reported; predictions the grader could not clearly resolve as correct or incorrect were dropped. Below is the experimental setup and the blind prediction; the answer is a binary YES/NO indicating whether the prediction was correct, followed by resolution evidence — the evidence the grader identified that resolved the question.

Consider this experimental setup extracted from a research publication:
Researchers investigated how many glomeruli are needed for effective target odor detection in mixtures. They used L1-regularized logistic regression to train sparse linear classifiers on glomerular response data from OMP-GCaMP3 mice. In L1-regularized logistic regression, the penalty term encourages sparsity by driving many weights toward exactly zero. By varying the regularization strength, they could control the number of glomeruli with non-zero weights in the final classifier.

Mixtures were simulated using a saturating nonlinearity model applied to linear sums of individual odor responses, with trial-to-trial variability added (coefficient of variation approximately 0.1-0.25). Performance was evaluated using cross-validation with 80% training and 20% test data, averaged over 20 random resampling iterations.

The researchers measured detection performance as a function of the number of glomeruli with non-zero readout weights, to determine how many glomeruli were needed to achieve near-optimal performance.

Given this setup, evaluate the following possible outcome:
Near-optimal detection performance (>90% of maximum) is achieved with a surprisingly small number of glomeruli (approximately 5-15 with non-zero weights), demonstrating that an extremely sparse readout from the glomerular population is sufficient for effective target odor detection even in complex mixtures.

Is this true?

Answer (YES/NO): NO